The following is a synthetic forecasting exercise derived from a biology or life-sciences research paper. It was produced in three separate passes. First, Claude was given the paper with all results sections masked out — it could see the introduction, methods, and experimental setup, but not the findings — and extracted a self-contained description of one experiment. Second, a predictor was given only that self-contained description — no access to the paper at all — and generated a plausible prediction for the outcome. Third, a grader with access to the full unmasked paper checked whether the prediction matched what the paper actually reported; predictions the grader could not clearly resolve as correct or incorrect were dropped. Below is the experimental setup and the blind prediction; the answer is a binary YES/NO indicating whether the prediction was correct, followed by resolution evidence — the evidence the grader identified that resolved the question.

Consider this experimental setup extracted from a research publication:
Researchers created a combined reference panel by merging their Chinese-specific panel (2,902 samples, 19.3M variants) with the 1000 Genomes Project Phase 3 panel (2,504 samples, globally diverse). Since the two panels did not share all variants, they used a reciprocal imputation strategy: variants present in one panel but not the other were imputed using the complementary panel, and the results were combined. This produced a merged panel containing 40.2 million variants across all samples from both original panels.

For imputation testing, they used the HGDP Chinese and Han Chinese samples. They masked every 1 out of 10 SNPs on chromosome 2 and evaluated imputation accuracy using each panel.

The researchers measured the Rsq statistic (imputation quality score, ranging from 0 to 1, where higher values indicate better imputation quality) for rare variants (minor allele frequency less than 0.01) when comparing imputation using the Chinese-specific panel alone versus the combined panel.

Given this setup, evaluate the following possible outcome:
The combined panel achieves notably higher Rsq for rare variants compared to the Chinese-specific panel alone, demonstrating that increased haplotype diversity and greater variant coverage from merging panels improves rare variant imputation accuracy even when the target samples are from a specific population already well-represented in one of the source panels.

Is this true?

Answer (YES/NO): YES